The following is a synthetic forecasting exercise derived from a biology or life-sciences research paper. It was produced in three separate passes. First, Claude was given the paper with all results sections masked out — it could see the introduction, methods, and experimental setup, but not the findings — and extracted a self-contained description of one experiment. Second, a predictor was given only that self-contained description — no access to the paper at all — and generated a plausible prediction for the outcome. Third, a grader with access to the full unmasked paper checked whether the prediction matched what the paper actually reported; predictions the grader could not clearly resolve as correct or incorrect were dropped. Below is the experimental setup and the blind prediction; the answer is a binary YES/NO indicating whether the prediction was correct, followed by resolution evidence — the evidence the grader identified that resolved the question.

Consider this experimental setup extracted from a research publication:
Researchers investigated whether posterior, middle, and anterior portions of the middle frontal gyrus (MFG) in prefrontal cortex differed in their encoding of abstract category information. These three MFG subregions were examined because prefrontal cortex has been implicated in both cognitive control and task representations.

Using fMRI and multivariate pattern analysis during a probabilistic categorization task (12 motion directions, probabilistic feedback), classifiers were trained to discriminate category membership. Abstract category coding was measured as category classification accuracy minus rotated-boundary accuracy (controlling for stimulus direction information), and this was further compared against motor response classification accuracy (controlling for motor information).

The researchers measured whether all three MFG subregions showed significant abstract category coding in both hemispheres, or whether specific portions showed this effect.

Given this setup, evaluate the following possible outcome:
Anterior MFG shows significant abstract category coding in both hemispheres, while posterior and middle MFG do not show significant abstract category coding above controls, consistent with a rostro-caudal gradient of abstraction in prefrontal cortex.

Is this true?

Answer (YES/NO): NO